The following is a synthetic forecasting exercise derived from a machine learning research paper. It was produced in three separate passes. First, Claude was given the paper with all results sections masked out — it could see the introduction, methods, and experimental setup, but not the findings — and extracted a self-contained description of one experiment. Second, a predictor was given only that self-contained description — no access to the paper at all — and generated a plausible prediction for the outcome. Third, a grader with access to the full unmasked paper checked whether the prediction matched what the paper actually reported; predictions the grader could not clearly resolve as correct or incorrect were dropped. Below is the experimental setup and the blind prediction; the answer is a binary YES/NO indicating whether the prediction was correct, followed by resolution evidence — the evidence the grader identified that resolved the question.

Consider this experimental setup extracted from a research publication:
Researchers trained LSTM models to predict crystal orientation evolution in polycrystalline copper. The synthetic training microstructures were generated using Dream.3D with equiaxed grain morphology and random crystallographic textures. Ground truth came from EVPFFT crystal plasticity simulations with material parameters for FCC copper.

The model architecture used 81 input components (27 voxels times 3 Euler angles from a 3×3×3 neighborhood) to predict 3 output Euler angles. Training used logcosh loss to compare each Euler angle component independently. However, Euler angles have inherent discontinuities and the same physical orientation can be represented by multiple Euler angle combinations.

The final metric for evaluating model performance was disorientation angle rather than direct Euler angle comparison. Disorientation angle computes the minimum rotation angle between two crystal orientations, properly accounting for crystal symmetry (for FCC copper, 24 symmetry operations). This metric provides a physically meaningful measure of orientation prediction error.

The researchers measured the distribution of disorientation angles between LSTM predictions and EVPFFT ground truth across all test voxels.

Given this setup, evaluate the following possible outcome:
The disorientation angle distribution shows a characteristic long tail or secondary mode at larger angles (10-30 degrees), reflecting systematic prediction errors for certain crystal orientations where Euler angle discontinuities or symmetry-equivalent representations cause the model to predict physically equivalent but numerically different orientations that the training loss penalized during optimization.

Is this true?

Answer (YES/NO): NO